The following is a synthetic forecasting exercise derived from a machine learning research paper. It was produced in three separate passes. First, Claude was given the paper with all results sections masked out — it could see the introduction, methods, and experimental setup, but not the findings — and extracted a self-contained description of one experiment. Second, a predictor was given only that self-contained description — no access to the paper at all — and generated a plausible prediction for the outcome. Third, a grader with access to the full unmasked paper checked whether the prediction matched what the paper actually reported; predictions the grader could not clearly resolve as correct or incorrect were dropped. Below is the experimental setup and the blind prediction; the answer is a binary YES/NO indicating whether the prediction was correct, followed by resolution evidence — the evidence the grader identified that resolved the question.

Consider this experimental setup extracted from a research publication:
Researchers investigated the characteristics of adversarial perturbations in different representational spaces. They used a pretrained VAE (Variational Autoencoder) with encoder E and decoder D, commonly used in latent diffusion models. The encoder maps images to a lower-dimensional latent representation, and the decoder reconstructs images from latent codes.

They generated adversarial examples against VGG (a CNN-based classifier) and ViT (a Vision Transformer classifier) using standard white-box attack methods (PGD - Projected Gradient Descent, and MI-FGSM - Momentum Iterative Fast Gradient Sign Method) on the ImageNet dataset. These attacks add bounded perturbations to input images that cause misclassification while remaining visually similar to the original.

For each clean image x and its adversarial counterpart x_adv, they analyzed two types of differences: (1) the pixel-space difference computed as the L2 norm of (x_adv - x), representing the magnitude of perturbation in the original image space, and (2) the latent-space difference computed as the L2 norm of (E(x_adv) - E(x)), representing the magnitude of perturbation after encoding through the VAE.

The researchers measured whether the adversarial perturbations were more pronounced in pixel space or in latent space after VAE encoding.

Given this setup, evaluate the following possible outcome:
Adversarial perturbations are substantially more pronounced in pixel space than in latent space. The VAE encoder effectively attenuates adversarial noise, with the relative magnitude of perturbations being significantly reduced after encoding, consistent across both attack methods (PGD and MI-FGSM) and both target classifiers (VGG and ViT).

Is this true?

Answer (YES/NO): NO